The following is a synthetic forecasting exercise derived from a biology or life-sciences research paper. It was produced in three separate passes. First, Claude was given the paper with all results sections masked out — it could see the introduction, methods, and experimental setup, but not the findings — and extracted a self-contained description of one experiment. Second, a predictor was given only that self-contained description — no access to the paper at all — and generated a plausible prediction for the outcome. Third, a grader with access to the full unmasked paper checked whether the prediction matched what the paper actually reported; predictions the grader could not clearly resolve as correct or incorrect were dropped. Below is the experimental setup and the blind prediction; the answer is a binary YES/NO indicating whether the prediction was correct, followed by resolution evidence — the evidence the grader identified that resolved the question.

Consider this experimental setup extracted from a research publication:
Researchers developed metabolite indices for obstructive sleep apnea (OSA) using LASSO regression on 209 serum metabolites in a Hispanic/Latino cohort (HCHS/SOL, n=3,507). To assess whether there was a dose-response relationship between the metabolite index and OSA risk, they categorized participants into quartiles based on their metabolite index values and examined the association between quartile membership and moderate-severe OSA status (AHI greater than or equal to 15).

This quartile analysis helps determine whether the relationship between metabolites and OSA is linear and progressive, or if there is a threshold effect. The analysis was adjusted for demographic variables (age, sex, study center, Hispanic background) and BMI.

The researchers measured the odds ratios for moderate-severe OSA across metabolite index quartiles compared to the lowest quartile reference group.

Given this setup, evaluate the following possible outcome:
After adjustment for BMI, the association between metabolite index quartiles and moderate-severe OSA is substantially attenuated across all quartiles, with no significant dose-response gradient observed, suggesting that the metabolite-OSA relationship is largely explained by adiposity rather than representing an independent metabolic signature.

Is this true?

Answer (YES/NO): NO